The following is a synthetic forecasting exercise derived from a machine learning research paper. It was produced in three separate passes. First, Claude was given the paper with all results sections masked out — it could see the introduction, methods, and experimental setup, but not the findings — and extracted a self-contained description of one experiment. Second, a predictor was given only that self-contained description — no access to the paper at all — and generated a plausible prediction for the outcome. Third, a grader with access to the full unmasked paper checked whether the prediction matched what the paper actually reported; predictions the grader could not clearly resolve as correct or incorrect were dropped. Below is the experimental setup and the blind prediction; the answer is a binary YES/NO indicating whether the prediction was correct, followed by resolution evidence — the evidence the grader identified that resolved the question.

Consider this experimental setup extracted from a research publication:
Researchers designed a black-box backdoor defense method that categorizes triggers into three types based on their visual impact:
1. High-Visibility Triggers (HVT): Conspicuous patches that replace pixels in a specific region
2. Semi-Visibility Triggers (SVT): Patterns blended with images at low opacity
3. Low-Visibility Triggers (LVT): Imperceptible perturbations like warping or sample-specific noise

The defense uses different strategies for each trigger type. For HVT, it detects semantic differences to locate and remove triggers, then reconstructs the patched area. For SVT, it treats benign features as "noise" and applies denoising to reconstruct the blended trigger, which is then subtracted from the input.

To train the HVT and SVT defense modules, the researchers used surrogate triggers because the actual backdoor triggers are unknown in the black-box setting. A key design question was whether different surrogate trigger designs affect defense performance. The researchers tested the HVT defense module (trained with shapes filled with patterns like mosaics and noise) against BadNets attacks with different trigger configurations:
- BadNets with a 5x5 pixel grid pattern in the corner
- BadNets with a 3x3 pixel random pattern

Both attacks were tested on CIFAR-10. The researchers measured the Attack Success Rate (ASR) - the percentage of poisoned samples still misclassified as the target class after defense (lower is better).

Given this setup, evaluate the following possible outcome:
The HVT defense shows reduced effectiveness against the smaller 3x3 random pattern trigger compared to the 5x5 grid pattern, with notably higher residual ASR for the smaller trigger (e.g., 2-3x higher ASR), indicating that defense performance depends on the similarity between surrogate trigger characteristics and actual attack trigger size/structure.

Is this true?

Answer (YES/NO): NO